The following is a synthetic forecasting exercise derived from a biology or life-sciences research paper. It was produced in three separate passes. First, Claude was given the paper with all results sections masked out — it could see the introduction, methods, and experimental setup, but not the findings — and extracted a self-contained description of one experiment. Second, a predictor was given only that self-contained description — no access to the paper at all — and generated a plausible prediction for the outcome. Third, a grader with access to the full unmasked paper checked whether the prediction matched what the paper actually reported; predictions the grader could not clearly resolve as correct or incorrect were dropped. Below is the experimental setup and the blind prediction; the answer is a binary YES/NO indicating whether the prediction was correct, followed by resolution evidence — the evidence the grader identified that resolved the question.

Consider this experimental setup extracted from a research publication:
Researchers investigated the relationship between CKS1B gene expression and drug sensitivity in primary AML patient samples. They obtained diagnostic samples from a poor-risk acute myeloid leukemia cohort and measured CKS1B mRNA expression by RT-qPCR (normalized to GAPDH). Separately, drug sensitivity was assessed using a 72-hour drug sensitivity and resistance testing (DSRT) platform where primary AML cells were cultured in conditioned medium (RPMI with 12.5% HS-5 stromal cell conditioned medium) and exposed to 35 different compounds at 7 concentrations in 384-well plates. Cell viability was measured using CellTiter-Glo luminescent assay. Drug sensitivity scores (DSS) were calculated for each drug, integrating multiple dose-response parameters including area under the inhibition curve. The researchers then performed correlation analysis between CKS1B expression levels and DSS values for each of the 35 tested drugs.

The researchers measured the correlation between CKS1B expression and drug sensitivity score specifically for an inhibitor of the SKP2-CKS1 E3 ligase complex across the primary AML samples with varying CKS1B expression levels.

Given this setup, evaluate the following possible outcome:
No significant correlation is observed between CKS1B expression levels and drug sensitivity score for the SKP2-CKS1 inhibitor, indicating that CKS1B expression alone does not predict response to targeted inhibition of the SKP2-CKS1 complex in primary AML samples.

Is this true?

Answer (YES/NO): NO